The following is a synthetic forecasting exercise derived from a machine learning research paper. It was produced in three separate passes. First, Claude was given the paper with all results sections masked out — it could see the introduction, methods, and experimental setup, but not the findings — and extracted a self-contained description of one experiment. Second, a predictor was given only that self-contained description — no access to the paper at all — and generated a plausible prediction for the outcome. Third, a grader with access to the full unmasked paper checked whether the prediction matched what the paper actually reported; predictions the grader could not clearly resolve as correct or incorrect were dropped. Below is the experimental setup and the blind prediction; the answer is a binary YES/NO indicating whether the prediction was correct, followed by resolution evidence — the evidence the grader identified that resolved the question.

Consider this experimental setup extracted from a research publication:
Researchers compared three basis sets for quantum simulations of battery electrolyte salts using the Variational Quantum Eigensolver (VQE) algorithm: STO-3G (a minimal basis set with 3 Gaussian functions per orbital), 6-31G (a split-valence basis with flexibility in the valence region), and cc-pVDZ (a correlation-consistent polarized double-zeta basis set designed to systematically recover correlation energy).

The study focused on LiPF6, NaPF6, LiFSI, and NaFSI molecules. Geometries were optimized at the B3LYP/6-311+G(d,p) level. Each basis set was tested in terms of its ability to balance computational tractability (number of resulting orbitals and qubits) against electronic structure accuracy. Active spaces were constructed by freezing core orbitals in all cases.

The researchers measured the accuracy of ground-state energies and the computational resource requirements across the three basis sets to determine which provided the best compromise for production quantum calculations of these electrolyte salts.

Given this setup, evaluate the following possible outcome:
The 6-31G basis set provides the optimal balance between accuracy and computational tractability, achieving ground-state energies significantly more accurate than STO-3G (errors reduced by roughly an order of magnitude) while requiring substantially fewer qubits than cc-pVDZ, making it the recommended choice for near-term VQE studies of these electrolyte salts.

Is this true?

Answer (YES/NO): NO